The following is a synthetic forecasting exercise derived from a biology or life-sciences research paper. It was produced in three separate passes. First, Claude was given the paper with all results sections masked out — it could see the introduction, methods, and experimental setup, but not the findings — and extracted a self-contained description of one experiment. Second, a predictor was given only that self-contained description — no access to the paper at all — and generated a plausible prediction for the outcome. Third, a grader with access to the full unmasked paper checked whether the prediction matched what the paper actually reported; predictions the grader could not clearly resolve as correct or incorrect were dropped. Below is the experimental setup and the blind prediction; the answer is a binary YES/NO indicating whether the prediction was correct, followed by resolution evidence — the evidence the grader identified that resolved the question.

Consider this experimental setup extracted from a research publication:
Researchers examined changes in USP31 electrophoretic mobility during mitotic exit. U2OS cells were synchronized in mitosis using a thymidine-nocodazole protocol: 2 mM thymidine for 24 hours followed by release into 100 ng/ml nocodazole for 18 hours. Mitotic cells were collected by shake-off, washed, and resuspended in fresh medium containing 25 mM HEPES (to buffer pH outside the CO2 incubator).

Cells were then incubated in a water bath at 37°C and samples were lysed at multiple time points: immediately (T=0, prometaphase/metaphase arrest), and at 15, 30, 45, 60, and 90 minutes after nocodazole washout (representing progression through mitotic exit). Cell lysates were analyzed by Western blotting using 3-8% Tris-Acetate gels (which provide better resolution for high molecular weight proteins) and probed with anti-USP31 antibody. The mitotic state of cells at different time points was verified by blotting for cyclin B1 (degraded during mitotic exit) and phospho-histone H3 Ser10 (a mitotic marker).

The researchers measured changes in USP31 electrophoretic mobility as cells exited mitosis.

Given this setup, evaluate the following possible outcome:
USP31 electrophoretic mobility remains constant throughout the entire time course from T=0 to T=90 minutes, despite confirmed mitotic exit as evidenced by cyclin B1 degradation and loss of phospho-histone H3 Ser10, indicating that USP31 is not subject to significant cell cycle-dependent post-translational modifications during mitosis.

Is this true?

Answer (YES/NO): NO